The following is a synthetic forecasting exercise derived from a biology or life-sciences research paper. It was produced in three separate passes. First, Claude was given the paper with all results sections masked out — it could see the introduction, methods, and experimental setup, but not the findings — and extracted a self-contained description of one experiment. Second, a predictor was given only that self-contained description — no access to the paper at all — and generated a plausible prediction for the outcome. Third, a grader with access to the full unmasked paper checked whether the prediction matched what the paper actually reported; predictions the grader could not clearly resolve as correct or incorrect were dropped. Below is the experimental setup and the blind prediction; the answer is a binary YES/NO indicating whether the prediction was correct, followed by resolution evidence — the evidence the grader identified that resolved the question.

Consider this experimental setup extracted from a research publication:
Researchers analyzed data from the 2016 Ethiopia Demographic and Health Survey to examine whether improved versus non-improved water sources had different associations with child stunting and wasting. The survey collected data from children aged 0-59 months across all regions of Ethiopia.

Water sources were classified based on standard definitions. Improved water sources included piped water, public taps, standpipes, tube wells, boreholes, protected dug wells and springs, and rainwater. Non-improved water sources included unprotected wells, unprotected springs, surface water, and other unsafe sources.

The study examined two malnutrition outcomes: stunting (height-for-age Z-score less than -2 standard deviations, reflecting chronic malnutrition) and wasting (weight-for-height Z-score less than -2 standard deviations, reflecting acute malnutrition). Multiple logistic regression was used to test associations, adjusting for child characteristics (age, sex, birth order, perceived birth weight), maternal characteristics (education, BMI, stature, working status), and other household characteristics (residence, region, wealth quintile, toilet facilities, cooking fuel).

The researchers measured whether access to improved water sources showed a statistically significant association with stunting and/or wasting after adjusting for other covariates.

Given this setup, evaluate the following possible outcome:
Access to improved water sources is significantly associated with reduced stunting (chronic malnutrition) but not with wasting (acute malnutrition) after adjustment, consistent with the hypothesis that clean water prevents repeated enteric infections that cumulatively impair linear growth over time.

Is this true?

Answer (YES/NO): NO